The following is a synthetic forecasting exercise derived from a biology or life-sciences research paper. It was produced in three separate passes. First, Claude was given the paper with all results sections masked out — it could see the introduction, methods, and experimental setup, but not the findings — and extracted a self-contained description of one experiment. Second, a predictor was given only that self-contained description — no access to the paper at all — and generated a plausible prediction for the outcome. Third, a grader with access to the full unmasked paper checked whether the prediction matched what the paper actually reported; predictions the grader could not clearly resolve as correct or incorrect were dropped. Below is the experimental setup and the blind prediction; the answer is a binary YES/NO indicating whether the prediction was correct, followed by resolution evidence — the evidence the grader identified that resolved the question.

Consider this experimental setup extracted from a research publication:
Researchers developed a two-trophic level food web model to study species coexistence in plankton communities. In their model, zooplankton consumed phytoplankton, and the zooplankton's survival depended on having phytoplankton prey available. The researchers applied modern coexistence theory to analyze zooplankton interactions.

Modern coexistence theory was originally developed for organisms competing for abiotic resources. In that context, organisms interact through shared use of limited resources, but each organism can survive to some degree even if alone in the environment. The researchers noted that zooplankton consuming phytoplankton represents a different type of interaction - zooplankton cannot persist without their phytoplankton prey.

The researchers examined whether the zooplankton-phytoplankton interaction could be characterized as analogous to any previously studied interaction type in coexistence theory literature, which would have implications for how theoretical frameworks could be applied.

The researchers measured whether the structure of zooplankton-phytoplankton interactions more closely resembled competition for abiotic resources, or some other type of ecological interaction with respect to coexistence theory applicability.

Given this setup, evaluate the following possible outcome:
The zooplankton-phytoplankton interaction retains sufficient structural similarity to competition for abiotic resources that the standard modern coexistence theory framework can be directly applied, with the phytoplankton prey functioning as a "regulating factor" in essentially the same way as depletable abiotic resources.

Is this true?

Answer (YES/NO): NO